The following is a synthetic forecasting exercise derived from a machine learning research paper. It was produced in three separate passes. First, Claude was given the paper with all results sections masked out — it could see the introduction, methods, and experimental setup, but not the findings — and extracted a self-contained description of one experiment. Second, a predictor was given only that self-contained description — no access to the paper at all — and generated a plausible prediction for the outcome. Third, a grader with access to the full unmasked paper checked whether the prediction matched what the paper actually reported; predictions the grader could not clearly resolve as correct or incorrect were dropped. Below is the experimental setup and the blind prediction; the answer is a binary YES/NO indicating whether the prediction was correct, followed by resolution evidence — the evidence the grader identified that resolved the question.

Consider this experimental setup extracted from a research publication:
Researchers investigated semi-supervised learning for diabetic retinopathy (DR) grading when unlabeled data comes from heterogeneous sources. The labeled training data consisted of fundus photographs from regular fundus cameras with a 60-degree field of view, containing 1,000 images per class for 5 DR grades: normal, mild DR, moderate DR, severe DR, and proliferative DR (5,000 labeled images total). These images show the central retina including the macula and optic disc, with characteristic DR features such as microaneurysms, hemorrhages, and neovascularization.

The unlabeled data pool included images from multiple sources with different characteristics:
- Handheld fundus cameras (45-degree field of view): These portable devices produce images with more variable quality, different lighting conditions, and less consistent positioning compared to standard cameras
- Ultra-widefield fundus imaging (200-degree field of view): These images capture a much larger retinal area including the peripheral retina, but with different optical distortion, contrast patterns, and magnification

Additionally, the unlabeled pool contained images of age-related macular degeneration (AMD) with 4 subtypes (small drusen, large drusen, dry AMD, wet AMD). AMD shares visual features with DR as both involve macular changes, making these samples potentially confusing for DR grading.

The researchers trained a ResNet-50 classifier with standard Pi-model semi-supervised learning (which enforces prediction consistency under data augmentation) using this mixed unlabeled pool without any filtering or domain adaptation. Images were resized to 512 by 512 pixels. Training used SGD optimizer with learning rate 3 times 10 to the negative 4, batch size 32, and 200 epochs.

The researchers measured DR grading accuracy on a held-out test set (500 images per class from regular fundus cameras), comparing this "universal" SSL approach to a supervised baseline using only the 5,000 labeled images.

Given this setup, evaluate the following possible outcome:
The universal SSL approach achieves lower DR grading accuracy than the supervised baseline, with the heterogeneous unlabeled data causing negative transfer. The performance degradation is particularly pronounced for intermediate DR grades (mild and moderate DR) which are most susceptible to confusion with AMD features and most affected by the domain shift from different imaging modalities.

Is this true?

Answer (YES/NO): NO